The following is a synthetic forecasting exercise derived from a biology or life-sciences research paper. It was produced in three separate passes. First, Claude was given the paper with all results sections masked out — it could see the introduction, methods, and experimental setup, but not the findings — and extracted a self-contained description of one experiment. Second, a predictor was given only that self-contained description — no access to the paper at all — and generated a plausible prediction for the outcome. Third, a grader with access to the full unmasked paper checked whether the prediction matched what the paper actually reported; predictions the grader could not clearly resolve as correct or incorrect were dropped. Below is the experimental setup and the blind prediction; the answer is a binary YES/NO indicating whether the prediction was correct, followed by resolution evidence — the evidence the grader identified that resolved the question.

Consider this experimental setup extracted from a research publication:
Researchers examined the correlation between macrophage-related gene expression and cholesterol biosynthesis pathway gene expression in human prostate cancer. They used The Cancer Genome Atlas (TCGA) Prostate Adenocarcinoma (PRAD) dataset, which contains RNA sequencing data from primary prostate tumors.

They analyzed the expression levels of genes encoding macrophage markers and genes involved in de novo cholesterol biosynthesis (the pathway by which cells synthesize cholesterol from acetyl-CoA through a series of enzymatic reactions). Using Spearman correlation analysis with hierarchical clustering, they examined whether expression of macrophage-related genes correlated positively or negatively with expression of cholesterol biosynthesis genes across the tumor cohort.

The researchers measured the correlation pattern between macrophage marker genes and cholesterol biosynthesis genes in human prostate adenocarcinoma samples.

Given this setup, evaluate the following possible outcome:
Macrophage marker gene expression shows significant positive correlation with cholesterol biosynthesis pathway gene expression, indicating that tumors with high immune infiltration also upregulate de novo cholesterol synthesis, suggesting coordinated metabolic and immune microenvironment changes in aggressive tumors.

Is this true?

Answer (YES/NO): NO